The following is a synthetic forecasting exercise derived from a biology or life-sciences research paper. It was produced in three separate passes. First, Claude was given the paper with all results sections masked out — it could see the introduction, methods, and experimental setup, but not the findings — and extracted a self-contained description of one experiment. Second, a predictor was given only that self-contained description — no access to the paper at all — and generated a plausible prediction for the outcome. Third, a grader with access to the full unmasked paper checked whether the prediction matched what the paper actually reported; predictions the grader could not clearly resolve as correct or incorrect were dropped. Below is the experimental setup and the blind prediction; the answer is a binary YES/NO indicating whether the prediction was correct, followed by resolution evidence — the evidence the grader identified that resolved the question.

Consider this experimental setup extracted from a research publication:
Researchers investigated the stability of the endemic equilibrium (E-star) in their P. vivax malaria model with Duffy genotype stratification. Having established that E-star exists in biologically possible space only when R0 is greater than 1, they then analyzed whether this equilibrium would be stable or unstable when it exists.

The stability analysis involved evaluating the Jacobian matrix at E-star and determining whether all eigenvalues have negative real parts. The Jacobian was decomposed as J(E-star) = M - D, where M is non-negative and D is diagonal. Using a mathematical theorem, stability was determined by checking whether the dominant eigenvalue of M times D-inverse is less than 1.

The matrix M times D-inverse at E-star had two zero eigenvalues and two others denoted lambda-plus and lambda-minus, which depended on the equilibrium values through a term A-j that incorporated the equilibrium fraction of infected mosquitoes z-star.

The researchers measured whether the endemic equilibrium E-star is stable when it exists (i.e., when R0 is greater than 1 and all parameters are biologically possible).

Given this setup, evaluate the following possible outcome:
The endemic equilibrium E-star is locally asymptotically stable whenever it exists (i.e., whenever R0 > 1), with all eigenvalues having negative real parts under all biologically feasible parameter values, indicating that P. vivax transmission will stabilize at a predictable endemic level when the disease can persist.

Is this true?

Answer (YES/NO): YES